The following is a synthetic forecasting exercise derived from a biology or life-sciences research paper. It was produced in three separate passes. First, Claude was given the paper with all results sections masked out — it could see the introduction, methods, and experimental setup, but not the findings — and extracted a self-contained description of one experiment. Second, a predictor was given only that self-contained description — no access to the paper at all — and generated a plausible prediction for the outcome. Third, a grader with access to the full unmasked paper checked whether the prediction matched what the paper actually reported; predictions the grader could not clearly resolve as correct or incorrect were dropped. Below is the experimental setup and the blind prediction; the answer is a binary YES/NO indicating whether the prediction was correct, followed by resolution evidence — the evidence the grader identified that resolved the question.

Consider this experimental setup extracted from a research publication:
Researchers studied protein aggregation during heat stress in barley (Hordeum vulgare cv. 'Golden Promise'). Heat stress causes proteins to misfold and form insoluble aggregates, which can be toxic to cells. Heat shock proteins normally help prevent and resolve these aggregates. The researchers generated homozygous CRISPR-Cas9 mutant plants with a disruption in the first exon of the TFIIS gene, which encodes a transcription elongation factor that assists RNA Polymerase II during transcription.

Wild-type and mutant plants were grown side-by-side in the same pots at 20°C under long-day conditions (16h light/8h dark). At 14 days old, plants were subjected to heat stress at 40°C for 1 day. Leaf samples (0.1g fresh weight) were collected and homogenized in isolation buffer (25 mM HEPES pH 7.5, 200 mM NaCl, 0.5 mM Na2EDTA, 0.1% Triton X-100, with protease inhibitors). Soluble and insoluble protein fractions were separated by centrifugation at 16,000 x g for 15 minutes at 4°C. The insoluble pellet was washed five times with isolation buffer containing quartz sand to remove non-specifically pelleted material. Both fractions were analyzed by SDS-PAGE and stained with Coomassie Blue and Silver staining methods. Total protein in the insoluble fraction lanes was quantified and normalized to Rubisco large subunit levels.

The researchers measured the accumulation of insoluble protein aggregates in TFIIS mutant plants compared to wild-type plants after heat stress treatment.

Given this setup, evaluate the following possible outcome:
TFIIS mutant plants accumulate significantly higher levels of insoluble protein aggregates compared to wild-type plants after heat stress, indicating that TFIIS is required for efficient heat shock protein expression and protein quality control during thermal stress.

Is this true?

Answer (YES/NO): YES